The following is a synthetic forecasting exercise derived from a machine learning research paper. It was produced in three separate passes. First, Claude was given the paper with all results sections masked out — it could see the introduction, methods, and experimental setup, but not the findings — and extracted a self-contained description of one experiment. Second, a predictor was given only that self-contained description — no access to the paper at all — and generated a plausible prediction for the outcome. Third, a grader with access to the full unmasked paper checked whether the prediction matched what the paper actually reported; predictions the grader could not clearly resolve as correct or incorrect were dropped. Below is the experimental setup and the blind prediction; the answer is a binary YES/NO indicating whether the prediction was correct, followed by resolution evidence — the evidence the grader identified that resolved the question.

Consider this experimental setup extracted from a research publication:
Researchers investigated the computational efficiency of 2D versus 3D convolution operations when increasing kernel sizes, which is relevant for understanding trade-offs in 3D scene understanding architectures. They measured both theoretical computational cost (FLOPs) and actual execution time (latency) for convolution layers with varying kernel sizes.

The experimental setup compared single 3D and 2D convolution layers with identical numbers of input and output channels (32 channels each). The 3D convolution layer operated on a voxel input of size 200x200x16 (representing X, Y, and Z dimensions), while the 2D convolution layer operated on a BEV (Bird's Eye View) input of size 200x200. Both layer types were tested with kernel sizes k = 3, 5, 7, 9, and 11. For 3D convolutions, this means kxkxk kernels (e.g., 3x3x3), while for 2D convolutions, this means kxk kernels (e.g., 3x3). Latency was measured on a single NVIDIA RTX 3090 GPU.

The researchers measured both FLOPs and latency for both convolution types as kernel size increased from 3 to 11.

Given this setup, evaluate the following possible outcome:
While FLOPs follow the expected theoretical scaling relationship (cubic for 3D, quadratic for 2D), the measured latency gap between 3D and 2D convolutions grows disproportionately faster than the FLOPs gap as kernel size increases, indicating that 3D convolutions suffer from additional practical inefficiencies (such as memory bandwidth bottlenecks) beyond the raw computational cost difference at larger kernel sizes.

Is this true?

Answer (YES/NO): NO